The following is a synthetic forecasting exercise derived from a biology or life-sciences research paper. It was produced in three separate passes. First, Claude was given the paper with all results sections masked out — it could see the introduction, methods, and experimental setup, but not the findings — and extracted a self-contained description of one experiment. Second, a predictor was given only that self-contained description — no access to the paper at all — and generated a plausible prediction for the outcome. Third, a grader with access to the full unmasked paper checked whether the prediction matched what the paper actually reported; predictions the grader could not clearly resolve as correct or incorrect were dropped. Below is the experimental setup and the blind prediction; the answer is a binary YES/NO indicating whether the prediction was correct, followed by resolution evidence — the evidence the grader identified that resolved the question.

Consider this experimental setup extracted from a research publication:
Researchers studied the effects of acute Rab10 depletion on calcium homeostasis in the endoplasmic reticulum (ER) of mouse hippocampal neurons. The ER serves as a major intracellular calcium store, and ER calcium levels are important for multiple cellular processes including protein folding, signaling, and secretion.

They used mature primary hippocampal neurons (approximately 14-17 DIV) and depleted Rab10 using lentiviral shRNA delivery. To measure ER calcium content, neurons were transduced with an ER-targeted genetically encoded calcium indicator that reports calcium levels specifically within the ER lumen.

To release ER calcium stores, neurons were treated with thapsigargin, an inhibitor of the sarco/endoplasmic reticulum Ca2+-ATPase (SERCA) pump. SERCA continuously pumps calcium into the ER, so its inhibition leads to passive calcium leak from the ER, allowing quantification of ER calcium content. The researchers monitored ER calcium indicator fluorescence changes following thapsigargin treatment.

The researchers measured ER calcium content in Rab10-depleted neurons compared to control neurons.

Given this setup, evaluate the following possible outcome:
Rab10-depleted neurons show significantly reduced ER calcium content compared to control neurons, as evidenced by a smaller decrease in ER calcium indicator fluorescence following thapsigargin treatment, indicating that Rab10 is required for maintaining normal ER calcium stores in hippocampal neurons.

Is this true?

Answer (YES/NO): YES